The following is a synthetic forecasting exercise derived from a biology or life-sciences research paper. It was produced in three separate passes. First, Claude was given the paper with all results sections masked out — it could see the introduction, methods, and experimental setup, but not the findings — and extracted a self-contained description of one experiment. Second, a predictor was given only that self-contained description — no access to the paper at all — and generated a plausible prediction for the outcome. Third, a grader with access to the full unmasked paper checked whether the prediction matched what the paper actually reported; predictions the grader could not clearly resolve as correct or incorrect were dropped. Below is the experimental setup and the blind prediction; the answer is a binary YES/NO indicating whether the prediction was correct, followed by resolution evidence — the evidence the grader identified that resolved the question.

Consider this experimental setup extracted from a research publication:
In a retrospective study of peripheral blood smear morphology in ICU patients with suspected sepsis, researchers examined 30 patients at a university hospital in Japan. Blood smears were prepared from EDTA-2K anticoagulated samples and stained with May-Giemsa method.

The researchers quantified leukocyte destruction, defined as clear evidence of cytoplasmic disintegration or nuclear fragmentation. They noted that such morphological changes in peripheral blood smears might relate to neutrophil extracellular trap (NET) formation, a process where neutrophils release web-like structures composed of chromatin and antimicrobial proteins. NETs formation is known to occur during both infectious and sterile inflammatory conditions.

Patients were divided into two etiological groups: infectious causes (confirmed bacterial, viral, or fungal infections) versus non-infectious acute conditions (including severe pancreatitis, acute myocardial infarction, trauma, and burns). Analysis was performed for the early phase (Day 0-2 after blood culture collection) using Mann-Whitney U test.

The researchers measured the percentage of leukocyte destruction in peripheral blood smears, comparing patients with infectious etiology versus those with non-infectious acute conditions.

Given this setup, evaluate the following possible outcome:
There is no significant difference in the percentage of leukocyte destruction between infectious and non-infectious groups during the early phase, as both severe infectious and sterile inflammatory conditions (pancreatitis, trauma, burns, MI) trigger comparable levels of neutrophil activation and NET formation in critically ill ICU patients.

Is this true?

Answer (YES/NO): NO